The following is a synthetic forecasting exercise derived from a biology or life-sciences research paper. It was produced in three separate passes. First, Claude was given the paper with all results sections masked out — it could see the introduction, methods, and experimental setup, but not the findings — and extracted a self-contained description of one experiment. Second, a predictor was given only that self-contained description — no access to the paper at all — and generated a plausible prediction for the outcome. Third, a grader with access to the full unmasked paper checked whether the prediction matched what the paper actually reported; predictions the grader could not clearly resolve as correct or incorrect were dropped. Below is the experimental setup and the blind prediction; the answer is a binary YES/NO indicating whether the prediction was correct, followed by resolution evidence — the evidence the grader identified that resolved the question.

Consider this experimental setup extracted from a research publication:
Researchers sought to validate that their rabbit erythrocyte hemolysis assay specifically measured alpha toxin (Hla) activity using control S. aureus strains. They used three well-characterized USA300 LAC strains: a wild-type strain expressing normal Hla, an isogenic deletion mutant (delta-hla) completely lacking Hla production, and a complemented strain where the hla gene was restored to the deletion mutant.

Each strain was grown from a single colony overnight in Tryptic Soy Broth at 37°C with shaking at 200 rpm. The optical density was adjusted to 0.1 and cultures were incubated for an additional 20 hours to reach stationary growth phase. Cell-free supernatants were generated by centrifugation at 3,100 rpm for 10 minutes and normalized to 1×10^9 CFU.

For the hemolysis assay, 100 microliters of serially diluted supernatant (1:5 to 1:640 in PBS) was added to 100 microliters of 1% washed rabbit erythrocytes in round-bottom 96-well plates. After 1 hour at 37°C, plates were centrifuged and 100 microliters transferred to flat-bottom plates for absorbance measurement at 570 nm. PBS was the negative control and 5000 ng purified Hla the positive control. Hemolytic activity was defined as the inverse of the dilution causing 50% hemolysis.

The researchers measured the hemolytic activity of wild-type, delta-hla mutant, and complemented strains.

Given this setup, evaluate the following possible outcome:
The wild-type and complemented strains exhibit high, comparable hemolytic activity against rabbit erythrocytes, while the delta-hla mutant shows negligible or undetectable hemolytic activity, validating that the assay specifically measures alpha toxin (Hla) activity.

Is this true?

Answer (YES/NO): YES